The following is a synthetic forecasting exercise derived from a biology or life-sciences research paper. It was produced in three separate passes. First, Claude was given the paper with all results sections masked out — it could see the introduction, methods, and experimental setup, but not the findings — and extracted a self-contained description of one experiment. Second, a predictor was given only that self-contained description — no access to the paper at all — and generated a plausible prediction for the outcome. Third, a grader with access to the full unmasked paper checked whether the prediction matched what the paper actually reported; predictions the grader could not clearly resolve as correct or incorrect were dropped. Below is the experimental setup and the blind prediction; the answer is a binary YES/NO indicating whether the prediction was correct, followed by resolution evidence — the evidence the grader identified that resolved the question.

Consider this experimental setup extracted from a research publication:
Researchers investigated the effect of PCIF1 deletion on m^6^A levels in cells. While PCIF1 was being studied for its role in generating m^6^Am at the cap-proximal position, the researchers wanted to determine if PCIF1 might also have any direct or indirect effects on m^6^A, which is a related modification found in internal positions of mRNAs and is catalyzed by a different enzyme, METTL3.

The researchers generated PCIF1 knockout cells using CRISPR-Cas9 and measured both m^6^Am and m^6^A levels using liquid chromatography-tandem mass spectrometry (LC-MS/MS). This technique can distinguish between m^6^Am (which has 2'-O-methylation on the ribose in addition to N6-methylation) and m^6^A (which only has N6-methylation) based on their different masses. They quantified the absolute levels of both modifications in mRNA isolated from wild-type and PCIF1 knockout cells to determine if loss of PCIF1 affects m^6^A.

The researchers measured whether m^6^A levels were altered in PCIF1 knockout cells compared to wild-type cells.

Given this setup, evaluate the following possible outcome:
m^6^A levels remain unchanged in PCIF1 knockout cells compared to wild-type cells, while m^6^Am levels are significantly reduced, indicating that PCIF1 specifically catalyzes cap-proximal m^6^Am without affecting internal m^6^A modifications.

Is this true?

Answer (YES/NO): YES